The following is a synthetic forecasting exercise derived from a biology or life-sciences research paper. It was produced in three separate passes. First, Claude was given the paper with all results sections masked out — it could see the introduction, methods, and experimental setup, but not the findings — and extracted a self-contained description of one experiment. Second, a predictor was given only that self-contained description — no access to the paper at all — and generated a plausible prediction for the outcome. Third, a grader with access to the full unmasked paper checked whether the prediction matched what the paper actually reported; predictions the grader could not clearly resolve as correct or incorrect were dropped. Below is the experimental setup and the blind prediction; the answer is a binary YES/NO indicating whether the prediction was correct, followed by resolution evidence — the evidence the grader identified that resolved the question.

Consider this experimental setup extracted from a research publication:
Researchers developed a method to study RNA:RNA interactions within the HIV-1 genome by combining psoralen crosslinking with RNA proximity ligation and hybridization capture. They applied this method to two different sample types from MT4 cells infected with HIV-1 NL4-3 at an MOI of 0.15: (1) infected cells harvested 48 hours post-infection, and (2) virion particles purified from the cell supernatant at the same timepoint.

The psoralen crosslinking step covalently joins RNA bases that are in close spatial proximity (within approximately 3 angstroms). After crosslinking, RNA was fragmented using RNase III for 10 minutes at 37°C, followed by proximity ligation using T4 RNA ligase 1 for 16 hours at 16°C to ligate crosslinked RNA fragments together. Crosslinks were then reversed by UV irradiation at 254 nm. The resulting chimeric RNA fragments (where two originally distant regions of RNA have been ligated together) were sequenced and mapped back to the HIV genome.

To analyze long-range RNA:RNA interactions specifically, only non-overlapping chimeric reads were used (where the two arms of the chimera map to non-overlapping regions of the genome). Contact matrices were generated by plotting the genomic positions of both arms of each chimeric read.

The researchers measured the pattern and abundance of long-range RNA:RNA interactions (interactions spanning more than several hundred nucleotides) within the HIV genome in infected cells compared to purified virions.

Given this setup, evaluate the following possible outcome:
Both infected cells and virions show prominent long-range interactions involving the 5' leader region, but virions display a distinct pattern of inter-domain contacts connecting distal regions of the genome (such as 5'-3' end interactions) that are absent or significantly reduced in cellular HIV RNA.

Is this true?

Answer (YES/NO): NO